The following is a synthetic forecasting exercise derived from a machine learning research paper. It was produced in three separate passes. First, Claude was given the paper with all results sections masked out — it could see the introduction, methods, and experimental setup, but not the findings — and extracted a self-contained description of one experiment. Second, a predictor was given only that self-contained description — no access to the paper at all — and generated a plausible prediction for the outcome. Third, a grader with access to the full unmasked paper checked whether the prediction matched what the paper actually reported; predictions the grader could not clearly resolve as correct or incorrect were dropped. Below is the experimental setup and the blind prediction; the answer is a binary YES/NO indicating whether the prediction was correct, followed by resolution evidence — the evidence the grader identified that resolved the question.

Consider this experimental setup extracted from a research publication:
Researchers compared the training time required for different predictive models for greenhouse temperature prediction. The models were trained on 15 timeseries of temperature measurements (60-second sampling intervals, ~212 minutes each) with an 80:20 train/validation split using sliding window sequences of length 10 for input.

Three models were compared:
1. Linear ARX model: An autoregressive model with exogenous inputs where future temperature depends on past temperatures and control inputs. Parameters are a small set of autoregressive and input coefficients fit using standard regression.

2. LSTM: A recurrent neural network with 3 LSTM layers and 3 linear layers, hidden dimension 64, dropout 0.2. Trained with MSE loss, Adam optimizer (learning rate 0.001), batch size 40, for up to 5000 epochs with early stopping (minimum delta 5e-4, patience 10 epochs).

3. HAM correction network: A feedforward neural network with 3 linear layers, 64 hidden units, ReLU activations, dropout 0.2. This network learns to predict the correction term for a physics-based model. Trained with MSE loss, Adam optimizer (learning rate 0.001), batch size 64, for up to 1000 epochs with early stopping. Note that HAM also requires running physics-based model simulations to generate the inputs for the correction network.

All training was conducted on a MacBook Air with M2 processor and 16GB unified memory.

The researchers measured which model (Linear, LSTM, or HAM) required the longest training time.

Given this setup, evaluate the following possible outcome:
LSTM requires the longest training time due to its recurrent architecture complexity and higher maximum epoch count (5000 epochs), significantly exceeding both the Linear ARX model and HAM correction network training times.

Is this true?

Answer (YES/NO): YES